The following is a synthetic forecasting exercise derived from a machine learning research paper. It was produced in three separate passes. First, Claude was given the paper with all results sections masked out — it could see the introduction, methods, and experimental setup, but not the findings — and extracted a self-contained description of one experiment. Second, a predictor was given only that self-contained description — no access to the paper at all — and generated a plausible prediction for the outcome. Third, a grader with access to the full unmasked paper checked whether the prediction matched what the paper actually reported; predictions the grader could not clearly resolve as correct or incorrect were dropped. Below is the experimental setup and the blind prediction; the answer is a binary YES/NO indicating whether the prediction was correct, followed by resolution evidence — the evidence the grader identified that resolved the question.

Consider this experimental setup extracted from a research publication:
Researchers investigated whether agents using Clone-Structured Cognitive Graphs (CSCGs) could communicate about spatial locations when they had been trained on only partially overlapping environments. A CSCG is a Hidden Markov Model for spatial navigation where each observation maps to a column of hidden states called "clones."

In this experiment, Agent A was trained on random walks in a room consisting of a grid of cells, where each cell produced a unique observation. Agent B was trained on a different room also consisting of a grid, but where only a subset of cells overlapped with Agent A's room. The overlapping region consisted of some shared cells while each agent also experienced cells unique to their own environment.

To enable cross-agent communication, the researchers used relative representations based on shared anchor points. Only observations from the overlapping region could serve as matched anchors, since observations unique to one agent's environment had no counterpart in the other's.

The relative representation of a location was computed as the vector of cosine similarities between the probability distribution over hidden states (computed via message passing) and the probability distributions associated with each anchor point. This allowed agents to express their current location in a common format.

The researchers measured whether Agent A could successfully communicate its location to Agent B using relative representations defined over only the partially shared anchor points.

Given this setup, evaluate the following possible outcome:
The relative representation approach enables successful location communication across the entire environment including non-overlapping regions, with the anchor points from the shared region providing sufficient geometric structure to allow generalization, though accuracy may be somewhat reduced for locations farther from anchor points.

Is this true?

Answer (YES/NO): NO